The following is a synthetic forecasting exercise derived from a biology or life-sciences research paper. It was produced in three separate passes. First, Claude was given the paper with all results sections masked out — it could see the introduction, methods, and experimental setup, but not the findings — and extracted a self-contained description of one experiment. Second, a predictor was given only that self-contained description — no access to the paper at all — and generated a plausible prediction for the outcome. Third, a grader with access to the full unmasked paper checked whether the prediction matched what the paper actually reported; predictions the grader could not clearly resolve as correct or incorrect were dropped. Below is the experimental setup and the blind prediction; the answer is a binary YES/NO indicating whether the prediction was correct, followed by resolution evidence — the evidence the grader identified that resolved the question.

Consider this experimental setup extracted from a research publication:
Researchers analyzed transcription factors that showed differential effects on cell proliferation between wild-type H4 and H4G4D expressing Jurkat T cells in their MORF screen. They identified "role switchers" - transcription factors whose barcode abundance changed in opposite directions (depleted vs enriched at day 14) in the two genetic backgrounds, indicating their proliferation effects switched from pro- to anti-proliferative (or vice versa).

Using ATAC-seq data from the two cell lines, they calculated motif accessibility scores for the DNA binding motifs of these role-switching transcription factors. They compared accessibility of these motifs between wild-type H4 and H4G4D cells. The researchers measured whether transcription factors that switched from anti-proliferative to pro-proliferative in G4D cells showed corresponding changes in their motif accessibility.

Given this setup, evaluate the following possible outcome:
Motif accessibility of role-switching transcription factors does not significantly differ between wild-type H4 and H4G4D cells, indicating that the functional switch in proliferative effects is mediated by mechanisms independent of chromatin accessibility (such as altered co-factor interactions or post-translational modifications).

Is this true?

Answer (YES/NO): NO